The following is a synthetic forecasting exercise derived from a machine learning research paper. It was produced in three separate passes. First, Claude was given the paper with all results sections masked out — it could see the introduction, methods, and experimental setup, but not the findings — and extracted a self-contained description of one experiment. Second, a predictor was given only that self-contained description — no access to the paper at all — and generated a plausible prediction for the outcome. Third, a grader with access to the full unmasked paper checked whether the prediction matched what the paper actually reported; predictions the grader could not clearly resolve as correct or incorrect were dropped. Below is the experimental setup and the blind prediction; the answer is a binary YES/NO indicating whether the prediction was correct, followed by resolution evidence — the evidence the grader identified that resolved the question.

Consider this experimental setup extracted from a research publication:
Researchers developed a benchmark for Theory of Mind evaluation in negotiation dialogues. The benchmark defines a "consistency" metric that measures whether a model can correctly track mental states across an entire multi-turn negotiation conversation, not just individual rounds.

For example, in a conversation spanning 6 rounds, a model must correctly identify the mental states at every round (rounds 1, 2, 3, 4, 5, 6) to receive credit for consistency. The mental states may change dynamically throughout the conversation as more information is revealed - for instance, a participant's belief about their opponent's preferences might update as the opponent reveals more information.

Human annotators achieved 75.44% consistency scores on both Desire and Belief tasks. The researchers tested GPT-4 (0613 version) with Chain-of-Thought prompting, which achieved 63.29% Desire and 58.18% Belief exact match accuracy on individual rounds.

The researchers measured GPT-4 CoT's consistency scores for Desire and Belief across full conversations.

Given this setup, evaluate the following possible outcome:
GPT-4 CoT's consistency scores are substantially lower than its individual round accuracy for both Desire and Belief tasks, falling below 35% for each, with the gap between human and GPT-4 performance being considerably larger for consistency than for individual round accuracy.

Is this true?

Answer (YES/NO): YES